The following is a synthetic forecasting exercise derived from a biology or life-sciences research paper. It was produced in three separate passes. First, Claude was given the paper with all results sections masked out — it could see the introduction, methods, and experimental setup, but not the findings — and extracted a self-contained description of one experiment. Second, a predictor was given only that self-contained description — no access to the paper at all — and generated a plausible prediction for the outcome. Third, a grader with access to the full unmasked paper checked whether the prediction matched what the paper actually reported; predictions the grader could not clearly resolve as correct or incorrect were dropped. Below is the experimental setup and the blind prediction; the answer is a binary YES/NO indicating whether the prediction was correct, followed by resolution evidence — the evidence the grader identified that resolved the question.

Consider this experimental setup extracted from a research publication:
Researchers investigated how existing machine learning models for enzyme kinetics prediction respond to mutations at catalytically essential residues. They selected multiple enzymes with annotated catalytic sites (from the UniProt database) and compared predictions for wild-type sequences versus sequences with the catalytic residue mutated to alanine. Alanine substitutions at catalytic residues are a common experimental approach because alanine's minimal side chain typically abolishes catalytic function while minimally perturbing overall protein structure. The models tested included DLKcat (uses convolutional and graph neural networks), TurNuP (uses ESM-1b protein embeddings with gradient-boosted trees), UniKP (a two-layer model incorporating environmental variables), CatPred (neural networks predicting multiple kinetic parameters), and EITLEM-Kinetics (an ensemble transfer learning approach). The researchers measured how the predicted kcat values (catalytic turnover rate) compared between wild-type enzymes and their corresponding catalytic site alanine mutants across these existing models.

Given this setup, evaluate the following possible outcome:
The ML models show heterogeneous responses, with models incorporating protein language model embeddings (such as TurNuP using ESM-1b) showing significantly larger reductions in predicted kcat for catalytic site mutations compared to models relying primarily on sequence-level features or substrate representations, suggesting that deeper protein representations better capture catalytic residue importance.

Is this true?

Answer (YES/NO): NO